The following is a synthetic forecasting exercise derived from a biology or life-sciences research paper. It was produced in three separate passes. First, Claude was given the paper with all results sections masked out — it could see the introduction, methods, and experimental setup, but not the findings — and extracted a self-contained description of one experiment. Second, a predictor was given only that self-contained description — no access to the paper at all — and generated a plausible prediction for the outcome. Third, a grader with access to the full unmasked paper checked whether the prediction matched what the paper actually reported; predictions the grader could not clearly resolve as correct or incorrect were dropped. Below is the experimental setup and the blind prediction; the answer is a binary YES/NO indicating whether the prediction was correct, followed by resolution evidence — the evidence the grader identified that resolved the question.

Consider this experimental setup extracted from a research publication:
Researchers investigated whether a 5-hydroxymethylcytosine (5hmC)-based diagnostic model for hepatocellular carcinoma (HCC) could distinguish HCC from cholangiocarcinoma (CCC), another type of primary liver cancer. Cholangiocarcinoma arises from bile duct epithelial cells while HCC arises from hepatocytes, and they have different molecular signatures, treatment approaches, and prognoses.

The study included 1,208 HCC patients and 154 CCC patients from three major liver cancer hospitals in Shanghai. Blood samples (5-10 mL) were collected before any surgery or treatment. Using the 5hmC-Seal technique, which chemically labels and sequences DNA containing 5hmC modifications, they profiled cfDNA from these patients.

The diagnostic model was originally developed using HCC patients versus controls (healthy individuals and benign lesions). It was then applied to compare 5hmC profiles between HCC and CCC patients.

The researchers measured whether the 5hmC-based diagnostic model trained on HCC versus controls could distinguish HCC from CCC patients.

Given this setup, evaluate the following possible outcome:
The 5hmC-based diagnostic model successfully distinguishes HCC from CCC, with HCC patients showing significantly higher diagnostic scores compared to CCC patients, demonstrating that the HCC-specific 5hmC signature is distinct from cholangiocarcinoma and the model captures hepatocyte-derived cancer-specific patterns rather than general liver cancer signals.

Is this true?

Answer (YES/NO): YES